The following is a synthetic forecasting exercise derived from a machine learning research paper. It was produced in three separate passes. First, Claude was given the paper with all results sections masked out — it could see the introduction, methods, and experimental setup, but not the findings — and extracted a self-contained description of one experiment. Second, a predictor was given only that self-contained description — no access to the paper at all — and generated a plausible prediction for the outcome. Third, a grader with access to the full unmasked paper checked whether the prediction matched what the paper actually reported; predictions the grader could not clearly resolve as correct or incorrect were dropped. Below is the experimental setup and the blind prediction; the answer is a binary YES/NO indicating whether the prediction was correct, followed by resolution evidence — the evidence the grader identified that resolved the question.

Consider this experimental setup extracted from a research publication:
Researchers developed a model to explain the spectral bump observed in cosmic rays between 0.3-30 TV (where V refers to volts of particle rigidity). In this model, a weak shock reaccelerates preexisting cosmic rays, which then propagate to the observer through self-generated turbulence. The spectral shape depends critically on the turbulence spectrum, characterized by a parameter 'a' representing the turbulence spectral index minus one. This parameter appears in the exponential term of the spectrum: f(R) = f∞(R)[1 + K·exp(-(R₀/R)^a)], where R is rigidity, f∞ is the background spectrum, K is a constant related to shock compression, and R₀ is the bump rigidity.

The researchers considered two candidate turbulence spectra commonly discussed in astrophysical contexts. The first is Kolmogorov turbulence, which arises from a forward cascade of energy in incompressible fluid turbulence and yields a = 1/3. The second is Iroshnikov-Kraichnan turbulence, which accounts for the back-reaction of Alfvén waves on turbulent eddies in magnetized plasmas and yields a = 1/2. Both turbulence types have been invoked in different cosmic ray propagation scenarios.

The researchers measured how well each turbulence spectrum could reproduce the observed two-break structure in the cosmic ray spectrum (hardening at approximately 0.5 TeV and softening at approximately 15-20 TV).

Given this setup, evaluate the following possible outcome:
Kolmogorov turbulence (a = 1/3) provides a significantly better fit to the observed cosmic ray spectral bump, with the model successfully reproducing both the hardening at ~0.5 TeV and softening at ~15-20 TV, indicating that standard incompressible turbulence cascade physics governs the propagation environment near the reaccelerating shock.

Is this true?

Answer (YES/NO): NO